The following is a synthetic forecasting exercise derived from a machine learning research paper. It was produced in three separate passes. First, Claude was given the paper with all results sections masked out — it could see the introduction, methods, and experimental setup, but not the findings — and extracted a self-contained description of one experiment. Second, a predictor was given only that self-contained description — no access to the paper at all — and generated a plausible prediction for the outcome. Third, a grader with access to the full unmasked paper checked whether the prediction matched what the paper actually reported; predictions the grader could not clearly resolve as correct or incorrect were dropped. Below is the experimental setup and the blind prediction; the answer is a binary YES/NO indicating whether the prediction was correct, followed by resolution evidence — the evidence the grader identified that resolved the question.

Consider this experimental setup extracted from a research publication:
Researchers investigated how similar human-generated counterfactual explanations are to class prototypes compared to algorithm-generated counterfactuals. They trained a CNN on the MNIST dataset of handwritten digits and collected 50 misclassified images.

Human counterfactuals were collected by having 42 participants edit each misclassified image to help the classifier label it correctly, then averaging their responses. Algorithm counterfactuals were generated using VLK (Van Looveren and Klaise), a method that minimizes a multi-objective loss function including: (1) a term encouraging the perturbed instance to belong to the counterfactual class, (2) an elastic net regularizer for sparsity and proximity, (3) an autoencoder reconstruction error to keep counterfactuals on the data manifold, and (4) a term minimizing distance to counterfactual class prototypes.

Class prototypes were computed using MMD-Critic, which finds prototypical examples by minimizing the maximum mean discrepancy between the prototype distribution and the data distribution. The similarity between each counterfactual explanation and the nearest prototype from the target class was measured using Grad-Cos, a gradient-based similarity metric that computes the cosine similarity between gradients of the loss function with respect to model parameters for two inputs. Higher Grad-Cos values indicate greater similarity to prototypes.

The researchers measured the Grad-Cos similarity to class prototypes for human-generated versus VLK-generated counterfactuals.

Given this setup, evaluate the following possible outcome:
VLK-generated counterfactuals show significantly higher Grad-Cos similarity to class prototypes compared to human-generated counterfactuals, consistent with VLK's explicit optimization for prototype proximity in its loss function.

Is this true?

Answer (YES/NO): NO